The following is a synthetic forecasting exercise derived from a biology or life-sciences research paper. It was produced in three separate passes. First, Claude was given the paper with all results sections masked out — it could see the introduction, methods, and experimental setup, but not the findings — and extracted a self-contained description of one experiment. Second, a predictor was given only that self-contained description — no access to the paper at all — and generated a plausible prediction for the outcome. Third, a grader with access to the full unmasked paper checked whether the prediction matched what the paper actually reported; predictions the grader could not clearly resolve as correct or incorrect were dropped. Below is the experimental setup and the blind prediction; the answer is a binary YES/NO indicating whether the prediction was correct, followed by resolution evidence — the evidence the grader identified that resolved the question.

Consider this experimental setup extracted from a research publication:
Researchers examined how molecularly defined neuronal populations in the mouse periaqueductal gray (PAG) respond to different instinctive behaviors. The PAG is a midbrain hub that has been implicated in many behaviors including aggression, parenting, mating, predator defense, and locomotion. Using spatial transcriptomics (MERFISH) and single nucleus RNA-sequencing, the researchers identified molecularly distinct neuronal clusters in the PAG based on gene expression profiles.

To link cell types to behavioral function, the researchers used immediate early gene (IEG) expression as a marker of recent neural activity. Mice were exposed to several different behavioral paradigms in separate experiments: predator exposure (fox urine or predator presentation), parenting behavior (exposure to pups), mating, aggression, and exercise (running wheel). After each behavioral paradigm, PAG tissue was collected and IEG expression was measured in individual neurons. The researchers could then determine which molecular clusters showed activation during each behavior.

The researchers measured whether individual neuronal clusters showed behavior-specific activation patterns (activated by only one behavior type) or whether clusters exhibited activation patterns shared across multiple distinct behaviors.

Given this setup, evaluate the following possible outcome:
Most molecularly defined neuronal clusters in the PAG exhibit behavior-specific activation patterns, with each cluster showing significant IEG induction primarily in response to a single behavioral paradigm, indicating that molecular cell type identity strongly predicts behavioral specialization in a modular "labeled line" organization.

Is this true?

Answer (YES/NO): NO